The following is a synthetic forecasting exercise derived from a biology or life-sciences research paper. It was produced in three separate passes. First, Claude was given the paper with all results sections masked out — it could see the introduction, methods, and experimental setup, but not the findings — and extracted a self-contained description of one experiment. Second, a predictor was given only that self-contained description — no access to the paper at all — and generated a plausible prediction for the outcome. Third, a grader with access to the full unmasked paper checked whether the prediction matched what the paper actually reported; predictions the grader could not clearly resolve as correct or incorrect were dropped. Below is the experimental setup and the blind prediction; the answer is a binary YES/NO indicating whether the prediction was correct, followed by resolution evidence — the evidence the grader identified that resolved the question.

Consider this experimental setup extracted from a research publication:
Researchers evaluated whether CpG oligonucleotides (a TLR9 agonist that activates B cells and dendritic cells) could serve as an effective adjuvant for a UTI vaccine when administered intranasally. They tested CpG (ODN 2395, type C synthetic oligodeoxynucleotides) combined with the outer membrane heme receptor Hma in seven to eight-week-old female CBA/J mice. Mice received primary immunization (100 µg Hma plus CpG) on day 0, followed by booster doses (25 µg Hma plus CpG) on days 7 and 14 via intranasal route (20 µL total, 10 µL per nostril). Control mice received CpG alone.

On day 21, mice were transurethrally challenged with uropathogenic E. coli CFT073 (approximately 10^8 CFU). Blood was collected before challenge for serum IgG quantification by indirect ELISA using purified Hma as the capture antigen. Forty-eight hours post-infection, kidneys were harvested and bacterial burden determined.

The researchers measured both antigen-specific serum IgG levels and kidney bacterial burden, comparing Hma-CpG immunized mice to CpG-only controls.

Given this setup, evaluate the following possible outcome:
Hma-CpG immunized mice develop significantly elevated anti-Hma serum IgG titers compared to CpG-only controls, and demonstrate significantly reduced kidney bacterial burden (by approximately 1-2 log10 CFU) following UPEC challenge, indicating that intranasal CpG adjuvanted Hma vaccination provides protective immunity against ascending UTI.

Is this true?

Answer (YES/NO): NO